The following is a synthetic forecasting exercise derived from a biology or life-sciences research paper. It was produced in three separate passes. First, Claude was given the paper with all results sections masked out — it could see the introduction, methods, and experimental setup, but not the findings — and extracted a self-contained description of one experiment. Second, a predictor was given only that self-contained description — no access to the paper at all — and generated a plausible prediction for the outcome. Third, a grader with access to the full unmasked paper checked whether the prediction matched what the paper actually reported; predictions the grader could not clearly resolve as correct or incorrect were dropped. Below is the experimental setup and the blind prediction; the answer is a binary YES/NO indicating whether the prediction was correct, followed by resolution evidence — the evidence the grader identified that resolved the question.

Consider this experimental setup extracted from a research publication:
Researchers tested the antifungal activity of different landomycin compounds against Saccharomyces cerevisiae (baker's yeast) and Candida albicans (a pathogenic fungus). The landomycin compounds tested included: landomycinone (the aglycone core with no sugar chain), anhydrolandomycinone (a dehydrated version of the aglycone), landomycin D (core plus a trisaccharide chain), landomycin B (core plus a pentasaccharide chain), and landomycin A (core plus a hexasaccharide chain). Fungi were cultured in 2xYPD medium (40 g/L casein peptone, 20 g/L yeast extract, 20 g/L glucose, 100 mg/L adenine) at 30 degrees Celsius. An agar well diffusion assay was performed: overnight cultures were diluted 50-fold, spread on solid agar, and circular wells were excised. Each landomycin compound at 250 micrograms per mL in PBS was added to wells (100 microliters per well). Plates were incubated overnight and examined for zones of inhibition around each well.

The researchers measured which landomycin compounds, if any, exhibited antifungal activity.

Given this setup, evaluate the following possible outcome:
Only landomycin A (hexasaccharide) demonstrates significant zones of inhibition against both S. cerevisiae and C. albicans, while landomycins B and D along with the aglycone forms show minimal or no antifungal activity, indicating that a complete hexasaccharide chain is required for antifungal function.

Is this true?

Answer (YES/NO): NO